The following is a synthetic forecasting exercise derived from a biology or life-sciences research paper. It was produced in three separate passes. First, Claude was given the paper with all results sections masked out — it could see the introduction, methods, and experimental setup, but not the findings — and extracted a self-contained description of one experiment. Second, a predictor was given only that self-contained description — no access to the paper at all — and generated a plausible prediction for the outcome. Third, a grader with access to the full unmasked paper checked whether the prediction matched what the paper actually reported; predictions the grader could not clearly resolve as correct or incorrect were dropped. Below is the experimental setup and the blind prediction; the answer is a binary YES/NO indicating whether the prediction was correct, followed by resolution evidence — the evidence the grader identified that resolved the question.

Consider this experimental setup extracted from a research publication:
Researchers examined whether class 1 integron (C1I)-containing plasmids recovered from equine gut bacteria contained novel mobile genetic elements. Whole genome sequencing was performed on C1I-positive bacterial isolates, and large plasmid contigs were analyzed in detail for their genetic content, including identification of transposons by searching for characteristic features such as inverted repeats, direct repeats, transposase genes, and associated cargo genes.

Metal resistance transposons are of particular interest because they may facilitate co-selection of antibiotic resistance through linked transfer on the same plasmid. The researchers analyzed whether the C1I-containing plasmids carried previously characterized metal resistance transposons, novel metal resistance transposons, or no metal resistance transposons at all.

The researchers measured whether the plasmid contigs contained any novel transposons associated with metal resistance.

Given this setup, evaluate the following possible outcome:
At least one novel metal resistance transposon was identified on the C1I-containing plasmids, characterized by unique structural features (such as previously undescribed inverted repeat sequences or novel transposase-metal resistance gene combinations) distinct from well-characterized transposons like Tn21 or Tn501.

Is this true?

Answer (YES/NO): YES